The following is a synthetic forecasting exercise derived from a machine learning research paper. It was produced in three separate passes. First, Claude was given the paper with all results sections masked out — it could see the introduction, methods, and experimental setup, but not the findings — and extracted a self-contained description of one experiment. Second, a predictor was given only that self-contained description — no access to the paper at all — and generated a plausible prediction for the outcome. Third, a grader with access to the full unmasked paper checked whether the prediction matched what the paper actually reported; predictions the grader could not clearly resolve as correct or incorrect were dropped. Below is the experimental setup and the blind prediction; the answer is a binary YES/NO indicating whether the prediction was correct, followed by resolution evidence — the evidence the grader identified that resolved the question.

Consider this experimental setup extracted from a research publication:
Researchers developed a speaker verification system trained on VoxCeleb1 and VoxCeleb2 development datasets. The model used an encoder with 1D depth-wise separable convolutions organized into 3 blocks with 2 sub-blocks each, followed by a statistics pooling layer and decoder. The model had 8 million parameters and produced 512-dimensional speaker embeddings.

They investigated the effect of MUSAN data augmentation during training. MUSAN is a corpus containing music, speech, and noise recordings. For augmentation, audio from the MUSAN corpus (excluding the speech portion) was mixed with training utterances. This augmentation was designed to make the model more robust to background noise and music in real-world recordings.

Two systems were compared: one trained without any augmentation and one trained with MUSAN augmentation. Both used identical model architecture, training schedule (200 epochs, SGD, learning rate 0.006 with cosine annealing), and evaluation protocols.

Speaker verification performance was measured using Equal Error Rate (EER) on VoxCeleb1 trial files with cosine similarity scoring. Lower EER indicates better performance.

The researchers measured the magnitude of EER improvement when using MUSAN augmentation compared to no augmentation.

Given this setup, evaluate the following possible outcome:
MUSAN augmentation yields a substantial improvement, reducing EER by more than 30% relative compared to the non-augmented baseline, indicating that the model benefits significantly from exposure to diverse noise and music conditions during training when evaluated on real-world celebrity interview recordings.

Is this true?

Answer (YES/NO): NO